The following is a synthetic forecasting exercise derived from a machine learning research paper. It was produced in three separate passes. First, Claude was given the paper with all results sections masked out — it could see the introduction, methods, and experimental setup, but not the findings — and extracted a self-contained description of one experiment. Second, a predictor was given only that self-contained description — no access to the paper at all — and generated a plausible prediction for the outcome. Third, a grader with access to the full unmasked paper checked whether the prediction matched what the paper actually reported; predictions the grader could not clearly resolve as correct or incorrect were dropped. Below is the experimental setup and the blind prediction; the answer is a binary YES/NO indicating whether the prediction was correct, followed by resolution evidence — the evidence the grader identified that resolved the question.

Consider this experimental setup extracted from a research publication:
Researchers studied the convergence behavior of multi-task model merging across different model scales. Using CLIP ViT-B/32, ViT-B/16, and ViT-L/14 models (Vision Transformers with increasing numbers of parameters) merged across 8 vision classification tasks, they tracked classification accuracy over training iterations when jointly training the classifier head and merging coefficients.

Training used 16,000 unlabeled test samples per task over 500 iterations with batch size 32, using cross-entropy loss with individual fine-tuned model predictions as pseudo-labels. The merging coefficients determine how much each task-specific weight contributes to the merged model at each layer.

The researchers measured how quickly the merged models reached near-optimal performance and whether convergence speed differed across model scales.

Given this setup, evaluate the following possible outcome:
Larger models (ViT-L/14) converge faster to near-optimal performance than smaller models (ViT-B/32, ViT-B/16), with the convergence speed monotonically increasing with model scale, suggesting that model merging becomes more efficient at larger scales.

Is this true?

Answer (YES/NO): NO